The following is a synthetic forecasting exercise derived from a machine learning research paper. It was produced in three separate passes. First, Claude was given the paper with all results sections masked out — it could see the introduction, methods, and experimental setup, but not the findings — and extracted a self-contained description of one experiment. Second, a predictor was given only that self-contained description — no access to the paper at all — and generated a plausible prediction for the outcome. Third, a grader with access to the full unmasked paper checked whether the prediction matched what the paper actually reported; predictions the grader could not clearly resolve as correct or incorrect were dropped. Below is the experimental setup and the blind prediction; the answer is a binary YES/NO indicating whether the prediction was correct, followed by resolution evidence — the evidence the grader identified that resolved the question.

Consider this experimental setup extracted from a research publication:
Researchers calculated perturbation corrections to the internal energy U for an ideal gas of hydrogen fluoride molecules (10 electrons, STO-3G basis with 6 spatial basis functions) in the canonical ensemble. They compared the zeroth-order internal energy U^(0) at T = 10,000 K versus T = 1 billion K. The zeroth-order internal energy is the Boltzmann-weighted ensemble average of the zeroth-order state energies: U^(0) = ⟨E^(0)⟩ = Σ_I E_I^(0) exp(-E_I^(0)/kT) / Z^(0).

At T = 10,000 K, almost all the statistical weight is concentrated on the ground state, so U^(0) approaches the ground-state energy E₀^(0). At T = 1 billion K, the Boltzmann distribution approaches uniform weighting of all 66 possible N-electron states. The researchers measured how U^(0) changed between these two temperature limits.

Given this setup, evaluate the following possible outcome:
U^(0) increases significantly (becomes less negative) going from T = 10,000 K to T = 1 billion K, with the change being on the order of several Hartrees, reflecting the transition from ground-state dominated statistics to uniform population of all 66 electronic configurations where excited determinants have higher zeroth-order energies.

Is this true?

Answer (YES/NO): YES